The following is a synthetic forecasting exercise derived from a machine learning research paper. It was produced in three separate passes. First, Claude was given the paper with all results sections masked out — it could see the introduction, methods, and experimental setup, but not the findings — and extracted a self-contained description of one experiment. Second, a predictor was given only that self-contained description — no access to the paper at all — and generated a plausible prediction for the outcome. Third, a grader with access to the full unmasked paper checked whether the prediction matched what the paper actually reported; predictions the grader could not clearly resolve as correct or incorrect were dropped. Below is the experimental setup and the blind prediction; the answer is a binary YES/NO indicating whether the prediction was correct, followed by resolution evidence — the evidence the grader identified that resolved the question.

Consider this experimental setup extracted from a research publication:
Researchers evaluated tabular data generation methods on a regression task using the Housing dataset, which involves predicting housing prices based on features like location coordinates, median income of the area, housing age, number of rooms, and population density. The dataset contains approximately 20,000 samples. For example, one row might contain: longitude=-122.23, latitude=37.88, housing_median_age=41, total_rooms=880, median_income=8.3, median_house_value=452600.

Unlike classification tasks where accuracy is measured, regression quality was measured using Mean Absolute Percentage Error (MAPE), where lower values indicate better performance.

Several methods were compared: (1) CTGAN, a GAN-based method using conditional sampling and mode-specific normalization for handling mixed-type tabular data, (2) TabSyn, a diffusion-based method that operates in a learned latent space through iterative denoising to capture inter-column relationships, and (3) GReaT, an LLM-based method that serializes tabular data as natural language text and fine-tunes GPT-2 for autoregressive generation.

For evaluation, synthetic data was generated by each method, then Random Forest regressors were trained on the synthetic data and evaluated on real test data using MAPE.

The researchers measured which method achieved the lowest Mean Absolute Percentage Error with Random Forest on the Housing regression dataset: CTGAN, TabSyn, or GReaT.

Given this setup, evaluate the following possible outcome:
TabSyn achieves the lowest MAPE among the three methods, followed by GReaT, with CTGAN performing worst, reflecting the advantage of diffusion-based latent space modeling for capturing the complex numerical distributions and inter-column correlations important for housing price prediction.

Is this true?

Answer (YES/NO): YES